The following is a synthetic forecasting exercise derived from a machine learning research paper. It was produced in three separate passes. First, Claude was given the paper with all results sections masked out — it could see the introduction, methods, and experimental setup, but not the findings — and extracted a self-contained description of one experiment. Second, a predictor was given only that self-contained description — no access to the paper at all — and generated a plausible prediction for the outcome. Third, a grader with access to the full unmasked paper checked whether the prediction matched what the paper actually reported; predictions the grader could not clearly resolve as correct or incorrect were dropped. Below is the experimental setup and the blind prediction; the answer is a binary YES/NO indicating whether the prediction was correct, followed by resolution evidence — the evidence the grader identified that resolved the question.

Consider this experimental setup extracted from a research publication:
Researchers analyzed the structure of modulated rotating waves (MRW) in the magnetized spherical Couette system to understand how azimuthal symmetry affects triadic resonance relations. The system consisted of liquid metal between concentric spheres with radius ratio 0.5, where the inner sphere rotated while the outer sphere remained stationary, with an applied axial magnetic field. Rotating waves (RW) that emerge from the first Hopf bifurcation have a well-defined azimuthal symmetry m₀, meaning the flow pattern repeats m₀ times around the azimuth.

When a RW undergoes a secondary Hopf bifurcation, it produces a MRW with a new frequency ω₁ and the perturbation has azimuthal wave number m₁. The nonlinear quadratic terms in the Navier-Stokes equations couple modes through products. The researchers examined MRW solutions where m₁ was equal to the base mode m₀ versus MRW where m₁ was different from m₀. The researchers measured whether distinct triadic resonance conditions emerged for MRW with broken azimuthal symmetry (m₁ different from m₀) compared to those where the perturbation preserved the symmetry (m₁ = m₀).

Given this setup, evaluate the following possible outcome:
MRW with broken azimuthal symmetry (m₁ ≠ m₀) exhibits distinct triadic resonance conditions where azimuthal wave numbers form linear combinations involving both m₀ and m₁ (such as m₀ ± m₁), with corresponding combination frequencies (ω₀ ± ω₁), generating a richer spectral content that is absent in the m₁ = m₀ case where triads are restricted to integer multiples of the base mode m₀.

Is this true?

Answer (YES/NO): YES